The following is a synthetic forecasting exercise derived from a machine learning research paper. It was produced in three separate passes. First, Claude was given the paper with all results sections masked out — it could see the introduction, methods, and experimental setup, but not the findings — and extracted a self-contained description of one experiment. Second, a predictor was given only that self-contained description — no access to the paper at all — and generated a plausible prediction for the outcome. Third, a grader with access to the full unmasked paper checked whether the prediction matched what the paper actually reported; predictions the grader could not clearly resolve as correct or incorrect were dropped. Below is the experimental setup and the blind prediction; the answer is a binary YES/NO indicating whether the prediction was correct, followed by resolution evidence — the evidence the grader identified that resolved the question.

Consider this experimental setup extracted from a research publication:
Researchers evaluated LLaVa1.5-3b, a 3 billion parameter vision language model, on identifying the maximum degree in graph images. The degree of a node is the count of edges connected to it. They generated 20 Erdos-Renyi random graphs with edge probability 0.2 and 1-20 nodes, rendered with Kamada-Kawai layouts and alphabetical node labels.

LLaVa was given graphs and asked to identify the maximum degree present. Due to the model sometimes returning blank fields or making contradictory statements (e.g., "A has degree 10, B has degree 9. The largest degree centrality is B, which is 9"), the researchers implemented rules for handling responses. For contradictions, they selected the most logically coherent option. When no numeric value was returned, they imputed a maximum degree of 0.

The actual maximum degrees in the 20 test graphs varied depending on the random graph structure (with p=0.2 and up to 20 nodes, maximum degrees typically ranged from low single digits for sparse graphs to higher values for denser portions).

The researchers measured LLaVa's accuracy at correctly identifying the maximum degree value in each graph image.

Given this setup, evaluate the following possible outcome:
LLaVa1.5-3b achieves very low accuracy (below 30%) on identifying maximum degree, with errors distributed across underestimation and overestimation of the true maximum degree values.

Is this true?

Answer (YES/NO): NO